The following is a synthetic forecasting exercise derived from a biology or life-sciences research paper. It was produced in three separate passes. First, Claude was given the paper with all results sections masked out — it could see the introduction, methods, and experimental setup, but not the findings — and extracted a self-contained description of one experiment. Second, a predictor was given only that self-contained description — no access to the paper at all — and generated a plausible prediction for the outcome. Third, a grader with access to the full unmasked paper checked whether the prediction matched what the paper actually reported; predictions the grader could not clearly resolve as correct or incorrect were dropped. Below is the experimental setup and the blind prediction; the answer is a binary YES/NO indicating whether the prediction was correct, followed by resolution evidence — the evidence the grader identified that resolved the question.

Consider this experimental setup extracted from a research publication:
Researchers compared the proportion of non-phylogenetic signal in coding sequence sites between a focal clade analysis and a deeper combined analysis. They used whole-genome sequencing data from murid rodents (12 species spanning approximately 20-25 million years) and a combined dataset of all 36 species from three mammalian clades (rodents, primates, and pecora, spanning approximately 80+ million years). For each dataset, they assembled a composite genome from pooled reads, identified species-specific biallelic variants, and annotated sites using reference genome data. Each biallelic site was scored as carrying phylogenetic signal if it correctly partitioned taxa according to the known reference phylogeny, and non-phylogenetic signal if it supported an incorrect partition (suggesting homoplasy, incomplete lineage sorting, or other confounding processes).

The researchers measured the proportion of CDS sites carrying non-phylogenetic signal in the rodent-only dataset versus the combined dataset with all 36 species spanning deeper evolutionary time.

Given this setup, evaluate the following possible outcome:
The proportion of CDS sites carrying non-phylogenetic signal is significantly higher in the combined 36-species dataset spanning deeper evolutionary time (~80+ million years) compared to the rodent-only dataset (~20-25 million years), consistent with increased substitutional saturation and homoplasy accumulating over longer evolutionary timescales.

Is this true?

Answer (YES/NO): YES